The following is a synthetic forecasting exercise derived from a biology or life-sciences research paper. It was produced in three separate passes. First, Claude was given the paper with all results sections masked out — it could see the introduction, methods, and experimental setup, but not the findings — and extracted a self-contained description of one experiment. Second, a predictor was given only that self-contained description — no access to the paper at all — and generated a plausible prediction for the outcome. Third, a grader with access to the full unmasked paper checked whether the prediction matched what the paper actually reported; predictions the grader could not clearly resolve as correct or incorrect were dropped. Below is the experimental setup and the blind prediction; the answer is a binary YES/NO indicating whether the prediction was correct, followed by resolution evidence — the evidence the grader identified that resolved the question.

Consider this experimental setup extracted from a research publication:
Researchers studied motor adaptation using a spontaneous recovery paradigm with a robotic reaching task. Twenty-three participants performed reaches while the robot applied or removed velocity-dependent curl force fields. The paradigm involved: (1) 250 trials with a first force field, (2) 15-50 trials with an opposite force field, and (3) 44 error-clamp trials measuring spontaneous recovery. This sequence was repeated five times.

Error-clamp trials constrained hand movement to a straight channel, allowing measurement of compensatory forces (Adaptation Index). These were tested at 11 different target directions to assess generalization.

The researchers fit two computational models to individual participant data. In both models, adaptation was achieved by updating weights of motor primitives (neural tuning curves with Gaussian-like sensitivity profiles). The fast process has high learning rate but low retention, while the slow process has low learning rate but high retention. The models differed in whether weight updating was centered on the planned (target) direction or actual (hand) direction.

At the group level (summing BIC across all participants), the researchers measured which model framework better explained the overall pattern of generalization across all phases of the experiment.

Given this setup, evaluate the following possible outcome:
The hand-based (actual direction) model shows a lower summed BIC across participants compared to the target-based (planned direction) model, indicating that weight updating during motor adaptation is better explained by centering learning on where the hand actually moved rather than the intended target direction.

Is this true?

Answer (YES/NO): NO